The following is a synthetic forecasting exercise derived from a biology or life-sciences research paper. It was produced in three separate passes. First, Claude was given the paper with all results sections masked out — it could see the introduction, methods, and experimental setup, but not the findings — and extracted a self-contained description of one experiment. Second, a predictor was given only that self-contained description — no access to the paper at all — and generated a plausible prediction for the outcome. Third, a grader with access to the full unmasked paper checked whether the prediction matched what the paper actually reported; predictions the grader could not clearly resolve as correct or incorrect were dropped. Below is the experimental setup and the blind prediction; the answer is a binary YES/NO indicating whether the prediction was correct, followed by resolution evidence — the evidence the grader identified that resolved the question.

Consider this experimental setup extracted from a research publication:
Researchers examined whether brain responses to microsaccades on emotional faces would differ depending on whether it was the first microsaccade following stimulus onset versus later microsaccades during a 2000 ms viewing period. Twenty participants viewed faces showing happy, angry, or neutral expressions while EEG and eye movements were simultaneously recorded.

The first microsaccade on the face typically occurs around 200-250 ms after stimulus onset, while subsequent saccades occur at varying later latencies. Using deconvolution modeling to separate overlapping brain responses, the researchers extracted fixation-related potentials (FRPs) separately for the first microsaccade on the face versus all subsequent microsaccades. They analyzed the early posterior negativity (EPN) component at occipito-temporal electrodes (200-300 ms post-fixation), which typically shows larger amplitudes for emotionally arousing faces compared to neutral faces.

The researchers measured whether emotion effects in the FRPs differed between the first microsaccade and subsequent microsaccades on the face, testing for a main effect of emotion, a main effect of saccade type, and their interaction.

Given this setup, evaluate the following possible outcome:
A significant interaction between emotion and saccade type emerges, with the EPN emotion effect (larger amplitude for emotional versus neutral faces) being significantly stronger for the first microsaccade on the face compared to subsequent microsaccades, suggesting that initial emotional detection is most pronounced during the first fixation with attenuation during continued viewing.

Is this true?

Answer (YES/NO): NO